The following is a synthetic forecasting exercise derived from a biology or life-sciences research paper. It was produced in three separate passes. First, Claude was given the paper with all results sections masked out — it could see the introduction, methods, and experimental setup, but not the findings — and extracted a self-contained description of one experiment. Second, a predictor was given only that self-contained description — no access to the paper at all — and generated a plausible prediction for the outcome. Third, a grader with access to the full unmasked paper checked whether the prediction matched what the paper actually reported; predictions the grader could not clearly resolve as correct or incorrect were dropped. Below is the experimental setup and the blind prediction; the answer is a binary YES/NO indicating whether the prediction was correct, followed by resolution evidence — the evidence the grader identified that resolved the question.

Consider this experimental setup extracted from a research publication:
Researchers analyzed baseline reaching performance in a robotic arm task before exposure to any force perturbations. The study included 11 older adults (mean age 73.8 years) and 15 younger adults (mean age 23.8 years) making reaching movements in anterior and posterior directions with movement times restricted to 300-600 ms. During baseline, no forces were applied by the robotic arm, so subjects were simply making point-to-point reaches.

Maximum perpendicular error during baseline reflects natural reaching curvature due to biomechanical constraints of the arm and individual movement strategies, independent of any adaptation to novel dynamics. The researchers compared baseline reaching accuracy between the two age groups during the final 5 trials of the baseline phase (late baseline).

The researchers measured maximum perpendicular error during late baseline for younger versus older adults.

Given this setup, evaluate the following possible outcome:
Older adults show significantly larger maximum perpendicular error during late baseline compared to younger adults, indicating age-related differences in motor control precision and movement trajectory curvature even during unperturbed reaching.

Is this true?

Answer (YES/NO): NO